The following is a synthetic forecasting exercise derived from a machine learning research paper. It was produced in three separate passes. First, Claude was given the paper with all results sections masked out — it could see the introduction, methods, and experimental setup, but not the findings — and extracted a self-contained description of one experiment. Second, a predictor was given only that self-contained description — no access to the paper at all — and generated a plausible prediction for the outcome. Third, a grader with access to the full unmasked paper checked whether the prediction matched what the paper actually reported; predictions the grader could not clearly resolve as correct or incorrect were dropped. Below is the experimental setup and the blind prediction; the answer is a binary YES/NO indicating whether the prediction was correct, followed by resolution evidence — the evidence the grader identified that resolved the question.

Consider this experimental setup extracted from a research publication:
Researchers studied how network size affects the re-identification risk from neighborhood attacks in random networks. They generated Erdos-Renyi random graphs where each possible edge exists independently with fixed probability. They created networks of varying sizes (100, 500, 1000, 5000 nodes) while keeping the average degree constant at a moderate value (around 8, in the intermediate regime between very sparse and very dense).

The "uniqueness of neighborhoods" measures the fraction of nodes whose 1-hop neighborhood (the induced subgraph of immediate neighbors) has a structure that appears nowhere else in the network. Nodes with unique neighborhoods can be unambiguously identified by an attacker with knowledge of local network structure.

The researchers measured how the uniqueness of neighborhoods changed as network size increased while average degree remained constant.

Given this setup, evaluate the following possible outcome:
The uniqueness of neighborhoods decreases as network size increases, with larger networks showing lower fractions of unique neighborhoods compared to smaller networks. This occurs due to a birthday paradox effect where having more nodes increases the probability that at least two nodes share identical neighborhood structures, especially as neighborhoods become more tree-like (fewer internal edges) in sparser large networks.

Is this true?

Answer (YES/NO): YES